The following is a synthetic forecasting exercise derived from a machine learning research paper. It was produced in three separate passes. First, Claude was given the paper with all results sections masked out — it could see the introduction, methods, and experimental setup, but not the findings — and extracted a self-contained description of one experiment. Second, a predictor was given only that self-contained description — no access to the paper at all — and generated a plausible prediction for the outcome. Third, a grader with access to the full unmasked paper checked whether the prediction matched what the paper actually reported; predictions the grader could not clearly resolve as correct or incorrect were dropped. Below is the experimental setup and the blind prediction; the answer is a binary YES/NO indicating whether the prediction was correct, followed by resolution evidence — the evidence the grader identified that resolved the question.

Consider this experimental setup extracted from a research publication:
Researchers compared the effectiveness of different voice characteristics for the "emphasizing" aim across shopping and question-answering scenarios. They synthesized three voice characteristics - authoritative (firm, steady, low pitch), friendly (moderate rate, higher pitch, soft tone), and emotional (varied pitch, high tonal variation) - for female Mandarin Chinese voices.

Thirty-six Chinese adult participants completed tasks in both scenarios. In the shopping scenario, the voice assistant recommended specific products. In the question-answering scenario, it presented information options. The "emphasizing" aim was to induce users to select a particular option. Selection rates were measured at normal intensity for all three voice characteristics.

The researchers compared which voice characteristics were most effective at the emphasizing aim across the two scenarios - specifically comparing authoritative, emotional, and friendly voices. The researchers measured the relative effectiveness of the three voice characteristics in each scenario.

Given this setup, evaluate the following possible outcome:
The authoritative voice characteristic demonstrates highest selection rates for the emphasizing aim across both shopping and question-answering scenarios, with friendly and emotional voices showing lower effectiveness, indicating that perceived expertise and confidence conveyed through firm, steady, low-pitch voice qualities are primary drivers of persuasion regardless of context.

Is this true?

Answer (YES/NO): NO